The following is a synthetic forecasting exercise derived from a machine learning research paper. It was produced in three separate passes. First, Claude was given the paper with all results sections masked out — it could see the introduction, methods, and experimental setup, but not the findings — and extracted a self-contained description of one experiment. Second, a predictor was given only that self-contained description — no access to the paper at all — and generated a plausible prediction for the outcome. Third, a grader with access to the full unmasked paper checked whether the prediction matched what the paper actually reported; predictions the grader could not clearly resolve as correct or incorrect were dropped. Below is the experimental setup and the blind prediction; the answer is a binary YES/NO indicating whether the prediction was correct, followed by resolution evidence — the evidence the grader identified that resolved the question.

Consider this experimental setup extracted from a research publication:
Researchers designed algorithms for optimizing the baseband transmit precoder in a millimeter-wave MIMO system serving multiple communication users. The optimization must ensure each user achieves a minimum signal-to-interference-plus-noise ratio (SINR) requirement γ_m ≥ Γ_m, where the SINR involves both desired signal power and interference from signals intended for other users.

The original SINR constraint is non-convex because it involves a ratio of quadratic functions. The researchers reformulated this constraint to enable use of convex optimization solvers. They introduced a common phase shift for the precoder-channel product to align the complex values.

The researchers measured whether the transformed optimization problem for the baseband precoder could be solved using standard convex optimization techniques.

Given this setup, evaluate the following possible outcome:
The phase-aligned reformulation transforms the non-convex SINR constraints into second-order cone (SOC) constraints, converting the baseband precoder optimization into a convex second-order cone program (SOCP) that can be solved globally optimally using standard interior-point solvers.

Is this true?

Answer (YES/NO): YES